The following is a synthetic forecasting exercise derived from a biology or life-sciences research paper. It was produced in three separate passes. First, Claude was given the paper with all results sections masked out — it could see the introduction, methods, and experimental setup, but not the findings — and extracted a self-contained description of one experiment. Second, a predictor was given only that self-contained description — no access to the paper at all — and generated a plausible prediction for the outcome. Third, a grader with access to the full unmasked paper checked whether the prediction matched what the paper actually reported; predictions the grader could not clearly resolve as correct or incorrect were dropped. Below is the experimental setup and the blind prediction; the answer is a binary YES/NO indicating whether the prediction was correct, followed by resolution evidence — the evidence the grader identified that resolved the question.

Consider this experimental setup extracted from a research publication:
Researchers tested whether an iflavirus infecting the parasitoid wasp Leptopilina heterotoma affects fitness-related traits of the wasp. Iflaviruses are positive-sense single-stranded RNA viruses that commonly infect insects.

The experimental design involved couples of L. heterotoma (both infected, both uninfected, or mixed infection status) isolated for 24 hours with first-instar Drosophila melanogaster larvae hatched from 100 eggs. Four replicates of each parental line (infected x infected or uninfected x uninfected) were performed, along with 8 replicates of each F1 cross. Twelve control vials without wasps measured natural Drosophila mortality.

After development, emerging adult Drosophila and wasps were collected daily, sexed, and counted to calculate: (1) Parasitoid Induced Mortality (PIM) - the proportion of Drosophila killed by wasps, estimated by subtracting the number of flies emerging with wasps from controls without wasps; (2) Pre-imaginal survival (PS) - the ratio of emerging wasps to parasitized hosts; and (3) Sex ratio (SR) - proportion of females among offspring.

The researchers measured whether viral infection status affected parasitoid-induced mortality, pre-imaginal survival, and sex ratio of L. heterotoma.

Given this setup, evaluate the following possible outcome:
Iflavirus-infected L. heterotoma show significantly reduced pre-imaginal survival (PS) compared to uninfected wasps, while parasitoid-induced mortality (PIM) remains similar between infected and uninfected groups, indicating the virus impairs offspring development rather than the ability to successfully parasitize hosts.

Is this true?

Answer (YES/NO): NO